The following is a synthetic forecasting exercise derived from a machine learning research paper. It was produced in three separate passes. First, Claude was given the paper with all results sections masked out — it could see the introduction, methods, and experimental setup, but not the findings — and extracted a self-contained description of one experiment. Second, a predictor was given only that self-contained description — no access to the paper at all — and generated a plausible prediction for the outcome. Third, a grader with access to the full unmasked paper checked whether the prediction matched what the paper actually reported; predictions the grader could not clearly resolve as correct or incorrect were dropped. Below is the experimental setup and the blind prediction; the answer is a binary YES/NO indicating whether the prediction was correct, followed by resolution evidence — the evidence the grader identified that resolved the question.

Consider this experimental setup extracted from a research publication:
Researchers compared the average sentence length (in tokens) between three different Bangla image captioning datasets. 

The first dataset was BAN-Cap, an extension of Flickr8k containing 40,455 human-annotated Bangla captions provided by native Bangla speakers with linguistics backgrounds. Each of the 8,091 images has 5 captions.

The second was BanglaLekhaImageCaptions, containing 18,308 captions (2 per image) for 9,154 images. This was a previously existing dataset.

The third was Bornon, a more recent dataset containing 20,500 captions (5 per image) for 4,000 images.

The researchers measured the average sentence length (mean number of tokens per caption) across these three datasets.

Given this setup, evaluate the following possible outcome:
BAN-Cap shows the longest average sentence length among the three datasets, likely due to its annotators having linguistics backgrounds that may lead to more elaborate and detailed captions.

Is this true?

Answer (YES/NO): YES